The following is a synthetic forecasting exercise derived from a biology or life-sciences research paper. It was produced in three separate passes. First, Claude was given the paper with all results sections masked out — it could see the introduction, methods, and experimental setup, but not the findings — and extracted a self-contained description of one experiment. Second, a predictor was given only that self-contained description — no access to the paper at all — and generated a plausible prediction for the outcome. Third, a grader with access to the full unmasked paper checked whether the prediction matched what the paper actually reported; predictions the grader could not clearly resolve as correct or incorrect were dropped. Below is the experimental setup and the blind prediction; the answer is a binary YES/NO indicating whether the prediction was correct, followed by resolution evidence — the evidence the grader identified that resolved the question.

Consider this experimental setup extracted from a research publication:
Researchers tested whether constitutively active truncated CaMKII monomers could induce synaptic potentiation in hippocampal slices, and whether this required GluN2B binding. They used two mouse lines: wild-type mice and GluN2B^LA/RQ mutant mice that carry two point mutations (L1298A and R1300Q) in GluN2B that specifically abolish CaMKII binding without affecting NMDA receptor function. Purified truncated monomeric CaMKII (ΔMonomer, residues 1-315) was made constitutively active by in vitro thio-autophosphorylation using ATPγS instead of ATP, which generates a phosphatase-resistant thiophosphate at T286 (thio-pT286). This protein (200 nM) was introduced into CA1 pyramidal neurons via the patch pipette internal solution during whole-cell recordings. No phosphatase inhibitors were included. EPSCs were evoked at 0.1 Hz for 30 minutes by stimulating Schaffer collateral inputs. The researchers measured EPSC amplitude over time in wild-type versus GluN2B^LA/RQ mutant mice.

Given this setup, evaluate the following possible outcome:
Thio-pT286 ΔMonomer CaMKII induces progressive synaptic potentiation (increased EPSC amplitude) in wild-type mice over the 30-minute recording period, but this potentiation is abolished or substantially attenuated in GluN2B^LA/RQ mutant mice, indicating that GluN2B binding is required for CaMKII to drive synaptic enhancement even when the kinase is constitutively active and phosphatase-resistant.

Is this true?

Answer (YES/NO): NO